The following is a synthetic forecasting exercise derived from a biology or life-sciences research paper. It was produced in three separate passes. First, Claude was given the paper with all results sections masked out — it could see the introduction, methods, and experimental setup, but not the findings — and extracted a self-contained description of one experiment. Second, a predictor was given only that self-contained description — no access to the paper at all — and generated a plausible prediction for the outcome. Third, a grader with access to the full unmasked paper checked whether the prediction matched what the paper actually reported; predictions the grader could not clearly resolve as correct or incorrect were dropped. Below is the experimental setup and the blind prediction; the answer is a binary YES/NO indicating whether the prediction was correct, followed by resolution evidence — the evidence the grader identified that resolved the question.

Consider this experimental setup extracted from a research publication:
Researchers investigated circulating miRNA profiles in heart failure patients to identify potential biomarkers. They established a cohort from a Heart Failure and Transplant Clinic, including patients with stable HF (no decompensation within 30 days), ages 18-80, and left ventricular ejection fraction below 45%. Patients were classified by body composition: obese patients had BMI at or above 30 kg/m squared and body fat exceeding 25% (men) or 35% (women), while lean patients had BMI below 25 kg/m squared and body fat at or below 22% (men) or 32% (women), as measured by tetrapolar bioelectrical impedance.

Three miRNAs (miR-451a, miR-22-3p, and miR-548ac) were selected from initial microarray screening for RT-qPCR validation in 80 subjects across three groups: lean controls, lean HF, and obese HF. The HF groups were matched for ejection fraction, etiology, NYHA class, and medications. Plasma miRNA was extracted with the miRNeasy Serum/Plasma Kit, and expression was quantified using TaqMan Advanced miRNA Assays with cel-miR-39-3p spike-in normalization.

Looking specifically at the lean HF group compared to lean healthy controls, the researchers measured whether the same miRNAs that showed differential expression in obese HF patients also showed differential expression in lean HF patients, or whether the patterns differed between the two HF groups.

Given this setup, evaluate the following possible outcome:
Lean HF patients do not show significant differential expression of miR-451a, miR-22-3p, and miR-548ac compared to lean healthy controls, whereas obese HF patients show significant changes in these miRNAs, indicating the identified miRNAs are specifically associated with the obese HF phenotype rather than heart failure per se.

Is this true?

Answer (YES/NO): NO